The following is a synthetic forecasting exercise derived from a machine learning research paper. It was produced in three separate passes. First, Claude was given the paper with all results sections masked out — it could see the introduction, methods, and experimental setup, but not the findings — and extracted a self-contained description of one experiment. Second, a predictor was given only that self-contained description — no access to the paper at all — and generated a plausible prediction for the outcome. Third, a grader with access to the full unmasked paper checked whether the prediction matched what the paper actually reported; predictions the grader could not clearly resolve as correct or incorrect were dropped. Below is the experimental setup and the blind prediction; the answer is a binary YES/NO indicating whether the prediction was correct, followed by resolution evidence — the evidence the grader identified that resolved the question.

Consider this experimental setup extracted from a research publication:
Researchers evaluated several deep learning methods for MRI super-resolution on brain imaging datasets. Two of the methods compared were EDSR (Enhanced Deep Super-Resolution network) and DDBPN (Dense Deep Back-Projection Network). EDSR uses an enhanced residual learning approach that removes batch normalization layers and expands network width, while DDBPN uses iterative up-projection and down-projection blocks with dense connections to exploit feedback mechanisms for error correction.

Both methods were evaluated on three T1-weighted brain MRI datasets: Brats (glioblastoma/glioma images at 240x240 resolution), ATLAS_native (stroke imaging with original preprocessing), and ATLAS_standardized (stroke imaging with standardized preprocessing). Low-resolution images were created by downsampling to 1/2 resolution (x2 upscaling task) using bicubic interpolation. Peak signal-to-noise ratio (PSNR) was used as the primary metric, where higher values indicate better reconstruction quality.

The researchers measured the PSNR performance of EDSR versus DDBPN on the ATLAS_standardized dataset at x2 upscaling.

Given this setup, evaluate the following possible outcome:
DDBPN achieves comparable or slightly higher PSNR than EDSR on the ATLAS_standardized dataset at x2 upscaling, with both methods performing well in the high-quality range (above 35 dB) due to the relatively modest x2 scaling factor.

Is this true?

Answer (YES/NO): NO